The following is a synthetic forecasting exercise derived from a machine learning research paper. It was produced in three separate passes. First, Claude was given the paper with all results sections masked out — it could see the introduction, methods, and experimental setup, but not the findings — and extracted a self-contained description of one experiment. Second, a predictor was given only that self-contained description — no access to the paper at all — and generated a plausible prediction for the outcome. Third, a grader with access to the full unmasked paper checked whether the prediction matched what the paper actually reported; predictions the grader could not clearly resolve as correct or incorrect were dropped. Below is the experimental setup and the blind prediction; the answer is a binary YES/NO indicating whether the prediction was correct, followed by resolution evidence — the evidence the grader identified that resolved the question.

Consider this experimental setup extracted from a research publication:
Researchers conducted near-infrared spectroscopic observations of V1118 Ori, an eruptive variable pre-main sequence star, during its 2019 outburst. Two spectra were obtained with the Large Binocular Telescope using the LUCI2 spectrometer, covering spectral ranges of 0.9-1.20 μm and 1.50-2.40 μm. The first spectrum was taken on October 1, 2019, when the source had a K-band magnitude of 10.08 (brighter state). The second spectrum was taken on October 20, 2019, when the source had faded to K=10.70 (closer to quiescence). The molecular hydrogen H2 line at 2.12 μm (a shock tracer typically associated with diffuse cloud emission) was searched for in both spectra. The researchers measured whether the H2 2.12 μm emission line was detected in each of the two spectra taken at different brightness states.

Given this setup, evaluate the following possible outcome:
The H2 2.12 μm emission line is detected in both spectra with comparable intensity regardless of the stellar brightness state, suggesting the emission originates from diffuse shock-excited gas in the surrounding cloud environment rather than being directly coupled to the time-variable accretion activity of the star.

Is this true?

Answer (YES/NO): NO